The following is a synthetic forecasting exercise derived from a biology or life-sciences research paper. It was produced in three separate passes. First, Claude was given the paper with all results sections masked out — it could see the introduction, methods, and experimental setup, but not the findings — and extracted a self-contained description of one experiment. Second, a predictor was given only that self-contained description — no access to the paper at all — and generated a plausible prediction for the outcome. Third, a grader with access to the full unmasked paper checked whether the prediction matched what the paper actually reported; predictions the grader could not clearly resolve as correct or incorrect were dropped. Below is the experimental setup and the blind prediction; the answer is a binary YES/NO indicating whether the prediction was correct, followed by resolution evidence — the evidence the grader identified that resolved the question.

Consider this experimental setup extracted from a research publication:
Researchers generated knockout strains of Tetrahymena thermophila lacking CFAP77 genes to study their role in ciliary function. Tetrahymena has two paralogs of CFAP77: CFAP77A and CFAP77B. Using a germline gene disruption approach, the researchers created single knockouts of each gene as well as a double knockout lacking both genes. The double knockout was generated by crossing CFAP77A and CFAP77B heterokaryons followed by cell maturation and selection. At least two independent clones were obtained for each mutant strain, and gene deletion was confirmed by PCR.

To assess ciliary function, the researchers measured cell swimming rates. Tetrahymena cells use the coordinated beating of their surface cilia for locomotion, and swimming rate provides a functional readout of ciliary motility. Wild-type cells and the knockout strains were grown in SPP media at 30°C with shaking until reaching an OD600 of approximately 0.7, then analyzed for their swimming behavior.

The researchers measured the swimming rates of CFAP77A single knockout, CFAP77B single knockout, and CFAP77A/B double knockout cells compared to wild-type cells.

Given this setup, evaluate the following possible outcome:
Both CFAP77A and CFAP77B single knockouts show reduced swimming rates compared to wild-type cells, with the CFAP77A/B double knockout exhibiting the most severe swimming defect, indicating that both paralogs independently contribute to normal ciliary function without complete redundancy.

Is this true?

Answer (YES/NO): YES